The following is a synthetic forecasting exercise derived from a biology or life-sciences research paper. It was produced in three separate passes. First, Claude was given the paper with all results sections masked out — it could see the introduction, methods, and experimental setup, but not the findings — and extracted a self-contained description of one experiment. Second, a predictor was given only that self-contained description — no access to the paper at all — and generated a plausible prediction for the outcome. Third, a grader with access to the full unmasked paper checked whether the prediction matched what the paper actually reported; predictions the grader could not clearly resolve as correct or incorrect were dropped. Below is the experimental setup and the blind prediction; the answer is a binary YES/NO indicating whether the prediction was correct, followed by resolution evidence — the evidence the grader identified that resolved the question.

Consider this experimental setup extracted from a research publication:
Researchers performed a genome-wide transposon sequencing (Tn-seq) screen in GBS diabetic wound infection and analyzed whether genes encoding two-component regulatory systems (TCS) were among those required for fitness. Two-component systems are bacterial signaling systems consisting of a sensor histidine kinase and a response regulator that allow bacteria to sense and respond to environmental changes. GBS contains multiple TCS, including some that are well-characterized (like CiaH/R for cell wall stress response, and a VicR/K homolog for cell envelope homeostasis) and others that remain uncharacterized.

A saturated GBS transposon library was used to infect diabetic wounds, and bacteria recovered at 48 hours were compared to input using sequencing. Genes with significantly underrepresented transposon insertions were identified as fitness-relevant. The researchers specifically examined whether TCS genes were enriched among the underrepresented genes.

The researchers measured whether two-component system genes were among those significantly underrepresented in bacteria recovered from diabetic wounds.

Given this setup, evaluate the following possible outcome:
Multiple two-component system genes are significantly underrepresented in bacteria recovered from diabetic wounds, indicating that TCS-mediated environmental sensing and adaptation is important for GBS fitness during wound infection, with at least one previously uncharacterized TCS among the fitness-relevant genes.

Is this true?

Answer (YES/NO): YES